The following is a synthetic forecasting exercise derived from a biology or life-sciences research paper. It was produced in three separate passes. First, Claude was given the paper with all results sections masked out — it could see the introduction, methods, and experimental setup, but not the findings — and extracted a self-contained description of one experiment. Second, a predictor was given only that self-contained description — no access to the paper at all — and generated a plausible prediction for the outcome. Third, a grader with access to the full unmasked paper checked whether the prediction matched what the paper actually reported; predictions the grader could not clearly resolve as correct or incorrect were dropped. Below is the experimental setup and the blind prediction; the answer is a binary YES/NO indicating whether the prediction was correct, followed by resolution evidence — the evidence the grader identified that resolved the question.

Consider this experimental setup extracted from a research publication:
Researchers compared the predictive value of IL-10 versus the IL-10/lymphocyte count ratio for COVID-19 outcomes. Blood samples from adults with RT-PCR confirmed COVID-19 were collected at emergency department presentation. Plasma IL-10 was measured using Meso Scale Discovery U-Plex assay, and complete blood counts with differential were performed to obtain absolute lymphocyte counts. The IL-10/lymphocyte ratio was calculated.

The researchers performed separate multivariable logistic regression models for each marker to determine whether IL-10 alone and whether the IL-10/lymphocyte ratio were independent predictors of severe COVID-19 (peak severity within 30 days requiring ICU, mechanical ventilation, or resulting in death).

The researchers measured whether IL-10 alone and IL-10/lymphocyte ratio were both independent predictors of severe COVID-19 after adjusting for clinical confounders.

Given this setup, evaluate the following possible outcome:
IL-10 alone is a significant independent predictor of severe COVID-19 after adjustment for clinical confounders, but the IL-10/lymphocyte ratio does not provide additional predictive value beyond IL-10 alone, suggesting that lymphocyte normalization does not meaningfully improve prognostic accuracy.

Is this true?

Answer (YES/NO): NO